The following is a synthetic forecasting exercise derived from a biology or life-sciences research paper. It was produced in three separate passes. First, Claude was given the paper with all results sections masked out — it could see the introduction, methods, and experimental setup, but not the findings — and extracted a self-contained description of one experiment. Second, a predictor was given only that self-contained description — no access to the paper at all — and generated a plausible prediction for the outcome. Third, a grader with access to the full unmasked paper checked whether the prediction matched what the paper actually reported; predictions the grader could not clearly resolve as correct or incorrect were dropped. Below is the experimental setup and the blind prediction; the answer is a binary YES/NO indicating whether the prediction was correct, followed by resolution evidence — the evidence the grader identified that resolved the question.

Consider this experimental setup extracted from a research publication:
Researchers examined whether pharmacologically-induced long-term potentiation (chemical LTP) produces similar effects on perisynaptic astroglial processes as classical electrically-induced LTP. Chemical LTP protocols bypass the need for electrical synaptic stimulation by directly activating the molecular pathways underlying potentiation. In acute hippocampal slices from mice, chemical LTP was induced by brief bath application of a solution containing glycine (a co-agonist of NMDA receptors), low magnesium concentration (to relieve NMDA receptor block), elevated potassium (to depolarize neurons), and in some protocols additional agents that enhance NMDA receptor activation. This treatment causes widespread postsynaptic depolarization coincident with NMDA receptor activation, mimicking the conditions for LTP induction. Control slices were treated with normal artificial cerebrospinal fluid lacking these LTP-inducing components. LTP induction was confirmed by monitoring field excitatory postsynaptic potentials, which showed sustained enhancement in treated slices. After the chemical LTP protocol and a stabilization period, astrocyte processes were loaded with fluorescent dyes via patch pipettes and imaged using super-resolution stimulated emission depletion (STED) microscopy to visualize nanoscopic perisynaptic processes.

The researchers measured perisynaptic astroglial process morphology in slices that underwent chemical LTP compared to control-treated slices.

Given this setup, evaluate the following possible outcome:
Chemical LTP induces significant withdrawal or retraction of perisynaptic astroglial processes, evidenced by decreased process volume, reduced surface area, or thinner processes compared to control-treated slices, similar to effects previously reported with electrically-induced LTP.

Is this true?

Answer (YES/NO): YES